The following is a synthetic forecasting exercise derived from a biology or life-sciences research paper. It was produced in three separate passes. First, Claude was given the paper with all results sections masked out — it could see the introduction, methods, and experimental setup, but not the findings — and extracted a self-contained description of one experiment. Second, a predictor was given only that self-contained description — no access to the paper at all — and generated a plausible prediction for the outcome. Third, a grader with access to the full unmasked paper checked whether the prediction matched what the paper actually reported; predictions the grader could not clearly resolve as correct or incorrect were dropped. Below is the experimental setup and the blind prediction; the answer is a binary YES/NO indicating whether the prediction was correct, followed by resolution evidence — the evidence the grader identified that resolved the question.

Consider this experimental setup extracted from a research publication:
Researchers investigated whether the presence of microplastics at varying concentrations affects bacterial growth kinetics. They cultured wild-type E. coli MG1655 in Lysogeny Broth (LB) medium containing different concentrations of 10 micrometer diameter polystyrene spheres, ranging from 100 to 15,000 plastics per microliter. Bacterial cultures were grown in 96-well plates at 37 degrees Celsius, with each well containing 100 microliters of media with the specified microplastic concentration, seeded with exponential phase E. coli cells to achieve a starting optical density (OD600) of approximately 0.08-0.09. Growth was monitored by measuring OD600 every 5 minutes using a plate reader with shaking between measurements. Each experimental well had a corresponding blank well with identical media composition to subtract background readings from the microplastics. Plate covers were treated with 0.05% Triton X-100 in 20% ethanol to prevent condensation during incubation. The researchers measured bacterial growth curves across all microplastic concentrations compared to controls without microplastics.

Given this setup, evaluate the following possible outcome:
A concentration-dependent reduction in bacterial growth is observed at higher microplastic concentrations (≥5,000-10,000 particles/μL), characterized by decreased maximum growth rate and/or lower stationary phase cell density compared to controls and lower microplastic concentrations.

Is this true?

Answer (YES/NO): NO